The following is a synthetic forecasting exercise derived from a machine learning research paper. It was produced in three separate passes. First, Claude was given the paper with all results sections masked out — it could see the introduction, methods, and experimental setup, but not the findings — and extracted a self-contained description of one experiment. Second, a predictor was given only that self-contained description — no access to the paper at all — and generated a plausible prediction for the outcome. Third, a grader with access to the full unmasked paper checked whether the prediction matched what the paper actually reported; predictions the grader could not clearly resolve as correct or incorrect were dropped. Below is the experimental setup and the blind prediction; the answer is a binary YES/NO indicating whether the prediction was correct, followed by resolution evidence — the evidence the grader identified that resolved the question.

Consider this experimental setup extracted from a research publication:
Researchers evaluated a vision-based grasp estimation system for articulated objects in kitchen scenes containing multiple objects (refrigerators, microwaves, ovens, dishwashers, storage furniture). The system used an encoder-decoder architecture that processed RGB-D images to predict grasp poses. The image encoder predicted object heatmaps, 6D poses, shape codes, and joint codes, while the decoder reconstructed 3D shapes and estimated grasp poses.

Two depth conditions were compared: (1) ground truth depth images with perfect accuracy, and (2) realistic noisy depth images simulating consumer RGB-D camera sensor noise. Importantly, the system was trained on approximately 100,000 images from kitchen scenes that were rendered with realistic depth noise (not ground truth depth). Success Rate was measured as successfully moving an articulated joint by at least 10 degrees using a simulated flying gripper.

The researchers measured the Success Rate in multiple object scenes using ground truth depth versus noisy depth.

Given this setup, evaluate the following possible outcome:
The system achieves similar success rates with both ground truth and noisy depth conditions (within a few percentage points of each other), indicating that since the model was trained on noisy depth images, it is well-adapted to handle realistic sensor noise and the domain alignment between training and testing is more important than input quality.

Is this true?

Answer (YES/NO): NO